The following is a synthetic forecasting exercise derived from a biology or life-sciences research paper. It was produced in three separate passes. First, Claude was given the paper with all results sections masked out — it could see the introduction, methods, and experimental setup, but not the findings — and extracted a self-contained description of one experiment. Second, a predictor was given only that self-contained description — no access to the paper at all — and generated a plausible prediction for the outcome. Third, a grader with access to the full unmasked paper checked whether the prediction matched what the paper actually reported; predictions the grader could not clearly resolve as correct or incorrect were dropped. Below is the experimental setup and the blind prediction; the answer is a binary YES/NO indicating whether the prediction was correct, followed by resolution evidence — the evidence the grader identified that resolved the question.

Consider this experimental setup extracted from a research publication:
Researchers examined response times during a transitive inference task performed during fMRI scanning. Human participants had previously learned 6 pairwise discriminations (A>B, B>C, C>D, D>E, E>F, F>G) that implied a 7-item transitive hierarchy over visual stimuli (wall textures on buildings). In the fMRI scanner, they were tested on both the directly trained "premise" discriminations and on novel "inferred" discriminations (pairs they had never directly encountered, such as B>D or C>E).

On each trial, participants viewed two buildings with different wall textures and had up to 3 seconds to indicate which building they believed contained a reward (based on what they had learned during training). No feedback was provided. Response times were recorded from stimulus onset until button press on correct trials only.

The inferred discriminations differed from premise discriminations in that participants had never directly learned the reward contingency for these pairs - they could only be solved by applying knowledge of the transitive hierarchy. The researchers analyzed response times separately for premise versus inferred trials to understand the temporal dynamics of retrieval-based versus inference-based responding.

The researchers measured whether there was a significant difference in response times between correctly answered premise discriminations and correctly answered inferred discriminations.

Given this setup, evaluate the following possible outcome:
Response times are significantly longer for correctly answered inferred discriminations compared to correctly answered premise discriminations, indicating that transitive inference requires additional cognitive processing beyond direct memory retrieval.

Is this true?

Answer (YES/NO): YES